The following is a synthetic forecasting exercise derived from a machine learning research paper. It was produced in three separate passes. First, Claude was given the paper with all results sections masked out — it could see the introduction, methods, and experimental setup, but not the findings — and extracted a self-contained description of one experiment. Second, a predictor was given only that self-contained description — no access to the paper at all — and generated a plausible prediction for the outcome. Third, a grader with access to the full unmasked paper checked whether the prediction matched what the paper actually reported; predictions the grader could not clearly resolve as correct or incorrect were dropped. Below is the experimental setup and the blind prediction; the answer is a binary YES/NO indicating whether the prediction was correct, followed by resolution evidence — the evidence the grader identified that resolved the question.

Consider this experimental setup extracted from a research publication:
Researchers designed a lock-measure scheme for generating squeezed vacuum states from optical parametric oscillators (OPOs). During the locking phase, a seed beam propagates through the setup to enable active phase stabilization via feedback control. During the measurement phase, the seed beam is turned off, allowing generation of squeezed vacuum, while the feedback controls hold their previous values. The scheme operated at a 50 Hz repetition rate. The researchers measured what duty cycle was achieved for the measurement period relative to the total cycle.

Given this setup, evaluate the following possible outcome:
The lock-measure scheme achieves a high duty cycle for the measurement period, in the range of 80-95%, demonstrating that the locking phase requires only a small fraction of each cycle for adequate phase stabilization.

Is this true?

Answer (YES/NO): NO